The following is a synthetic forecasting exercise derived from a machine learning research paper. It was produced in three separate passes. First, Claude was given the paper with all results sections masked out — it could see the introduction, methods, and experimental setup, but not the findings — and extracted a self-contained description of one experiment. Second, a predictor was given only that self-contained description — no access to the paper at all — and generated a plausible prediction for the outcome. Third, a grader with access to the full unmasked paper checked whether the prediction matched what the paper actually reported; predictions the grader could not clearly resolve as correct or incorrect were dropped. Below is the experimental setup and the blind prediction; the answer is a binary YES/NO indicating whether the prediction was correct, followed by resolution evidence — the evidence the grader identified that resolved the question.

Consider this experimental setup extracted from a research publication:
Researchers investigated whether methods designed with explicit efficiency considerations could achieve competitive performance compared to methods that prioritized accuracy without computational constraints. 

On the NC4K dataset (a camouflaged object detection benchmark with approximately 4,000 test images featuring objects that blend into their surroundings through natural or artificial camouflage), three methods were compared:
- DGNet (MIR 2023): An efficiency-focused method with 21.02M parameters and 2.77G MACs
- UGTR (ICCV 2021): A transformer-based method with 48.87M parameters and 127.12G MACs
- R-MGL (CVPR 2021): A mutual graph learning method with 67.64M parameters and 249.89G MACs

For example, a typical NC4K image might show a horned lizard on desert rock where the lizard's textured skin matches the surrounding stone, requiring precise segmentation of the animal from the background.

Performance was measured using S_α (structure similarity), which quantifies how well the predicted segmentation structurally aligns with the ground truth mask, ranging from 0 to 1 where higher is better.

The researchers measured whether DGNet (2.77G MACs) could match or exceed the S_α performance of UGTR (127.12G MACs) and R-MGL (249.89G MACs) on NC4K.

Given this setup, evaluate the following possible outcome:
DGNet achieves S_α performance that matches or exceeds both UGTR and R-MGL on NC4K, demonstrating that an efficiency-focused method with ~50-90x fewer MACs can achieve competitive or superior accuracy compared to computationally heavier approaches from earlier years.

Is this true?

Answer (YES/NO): NO